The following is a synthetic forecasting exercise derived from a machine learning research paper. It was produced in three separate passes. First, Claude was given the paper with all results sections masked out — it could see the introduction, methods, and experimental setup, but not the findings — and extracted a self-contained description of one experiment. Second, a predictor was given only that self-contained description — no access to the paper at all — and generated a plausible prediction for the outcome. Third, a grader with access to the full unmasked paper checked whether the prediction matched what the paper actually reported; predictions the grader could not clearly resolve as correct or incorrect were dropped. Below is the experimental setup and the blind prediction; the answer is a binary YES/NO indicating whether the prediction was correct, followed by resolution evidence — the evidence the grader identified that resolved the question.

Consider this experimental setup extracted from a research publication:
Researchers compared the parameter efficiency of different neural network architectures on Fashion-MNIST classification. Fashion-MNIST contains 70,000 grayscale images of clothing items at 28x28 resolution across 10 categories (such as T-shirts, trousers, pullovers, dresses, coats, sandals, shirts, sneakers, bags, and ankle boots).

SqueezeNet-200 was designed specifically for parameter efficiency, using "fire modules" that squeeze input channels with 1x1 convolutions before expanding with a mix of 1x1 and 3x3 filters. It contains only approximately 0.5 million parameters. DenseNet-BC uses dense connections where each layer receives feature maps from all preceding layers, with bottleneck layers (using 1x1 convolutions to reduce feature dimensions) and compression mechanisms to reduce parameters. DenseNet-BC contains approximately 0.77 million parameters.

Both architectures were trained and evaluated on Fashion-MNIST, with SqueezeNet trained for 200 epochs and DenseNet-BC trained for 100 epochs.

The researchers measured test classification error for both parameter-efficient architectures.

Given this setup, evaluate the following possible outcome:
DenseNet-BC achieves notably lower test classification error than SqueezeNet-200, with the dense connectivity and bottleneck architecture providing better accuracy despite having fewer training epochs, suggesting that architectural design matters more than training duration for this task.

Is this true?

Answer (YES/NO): YES